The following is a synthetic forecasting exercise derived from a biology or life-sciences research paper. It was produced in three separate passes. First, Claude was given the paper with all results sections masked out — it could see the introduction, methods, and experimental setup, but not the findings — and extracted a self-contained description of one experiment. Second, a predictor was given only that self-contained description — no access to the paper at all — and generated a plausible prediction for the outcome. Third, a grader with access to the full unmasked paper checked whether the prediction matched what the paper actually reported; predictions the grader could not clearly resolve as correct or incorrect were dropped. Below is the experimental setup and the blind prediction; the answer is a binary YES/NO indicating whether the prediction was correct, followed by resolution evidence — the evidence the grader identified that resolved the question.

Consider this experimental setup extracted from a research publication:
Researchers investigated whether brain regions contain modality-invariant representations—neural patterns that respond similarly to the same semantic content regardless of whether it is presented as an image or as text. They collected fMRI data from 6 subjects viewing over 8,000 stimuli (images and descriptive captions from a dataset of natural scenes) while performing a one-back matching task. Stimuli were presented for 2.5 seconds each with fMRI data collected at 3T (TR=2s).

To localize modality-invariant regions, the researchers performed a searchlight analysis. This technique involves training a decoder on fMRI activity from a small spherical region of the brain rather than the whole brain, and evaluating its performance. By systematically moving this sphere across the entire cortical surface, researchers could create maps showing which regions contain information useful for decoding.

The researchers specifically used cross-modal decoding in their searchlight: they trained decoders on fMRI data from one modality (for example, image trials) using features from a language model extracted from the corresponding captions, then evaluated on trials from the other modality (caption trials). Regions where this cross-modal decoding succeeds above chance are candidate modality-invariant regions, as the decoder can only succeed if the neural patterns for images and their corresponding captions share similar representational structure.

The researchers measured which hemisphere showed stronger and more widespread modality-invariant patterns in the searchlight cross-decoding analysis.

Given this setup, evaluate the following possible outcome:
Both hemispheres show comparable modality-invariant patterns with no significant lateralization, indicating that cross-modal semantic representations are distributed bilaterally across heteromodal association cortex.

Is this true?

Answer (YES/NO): NO